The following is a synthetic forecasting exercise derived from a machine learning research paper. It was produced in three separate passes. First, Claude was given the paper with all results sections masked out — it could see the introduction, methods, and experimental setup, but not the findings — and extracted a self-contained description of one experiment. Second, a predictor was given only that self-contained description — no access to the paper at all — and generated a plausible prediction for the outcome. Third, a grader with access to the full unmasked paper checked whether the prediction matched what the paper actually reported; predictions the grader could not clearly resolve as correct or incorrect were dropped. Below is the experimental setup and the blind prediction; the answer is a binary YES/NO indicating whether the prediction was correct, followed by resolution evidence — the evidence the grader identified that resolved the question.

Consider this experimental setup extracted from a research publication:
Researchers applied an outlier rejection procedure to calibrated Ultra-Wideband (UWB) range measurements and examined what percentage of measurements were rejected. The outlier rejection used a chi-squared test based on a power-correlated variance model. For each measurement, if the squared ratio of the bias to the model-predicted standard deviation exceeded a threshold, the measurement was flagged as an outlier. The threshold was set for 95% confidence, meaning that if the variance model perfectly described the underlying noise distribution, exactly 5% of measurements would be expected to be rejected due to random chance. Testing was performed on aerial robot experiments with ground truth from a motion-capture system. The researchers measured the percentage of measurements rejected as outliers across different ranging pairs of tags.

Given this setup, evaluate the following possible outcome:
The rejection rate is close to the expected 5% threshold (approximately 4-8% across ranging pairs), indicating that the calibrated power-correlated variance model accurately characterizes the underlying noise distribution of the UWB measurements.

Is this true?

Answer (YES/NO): NO